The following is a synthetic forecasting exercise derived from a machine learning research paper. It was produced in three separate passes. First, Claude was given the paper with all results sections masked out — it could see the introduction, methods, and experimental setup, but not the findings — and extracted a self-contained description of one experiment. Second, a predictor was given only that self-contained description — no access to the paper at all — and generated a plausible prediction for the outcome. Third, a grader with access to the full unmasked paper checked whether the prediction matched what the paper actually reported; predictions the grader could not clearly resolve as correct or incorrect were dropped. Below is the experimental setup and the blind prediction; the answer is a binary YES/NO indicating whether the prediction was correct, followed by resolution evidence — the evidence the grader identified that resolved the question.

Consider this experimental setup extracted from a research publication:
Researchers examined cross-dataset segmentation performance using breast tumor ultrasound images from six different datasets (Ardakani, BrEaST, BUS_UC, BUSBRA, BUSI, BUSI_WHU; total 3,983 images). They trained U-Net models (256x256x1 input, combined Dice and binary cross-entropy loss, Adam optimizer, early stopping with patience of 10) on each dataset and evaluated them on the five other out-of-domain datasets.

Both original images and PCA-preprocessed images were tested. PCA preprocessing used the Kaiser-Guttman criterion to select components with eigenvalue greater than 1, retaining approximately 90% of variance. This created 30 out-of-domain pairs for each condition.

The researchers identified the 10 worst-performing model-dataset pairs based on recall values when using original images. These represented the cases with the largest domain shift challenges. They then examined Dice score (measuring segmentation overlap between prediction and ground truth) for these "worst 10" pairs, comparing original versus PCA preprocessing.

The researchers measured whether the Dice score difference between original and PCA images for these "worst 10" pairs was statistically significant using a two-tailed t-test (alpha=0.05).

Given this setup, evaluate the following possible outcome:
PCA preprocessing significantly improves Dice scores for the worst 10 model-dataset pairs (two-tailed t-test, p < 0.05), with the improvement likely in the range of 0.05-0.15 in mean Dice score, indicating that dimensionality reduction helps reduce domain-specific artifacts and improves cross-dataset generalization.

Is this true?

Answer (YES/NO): YES